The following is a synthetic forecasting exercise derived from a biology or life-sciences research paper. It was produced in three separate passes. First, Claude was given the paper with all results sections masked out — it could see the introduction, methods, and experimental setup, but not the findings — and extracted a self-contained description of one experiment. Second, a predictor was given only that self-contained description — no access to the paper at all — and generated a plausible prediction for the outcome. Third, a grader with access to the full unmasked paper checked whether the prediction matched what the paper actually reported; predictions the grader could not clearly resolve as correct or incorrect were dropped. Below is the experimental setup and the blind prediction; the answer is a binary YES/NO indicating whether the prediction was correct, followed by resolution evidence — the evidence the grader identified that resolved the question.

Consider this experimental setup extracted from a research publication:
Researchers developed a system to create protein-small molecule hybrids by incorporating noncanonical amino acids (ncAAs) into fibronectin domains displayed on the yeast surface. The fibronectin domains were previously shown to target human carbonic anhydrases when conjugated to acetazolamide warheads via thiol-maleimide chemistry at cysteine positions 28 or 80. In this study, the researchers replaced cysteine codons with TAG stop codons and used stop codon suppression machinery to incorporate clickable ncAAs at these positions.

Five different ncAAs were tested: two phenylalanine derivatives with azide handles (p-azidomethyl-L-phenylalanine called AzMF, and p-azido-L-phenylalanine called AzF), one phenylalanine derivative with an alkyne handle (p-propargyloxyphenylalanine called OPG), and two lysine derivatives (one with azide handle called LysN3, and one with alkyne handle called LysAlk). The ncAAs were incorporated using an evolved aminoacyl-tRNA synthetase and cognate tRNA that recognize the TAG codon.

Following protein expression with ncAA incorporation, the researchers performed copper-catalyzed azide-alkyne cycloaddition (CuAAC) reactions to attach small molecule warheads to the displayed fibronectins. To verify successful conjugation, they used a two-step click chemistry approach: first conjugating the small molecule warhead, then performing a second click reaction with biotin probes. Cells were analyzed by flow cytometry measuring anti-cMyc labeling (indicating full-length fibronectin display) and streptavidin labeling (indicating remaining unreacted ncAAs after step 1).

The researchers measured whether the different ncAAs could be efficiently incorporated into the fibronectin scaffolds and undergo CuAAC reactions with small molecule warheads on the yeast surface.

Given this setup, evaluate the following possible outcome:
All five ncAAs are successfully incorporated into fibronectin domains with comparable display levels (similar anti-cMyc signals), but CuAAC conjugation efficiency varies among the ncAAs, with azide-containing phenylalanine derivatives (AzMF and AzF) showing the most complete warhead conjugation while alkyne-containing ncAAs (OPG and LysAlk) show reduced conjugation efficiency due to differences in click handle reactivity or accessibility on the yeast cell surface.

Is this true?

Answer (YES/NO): NO